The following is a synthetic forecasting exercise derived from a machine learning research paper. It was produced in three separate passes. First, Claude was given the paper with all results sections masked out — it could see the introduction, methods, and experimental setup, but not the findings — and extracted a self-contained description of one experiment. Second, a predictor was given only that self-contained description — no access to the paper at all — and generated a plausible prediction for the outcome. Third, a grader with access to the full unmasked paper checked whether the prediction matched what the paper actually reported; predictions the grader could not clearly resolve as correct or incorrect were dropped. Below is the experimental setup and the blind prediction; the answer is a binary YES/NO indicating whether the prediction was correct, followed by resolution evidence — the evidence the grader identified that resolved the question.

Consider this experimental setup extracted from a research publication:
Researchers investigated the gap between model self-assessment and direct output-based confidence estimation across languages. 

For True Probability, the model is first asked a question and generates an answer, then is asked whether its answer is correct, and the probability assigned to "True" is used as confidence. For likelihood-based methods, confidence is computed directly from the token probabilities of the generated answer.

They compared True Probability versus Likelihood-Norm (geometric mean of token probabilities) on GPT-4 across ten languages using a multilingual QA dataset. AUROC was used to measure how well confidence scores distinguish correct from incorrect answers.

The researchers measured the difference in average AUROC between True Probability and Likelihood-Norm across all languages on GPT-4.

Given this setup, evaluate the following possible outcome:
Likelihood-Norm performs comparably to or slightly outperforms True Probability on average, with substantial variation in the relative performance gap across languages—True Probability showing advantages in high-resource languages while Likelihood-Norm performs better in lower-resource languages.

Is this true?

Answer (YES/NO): NO